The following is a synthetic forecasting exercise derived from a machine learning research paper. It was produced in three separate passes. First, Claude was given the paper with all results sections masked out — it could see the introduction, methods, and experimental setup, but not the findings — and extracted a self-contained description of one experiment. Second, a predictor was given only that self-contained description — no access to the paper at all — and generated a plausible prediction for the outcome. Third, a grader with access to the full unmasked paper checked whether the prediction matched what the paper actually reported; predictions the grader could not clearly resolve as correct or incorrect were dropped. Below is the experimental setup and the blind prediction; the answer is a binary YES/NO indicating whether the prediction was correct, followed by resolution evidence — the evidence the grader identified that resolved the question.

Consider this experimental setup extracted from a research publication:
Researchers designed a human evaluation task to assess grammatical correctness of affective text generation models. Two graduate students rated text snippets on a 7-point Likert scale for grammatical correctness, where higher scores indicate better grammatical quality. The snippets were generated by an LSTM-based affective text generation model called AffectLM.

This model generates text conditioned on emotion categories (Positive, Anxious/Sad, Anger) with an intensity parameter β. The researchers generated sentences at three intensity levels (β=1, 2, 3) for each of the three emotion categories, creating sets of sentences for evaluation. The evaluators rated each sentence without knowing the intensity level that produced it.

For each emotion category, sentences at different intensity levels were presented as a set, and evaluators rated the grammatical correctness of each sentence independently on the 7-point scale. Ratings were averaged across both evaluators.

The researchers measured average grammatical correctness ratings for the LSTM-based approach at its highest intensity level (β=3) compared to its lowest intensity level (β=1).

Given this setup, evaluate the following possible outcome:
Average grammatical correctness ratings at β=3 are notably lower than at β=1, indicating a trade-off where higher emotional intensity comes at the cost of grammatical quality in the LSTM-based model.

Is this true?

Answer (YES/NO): YES